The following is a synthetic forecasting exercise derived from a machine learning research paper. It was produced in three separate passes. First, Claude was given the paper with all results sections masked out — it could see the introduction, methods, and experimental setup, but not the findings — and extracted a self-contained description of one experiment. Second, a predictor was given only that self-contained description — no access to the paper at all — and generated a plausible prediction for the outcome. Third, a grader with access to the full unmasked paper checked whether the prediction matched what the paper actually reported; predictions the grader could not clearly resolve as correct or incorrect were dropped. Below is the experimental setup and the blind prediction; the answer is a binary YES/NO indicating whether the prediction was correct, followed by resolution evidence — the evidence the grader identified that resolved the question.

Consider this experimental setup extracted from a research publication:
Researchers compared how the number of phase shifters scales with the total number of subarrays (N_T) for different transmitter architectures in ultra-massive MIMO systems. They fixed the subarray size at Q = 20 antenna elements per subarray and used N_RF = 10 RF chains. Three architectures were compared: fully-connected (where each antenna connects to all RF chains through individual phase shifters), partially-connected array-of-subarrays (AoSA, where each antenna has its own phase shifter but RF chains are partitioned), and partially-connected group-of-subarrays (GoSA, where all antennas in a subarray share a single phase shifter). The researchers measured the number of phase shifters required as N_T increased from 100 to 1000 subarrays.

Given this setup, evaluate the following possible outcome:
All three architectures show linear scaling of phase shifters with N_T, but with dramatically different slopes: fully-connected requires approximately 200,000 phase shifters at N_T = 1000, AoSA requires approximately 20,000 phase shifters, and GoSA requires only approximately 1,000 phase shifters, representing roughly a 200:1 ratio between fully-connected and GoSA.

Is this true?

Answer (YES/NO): YES